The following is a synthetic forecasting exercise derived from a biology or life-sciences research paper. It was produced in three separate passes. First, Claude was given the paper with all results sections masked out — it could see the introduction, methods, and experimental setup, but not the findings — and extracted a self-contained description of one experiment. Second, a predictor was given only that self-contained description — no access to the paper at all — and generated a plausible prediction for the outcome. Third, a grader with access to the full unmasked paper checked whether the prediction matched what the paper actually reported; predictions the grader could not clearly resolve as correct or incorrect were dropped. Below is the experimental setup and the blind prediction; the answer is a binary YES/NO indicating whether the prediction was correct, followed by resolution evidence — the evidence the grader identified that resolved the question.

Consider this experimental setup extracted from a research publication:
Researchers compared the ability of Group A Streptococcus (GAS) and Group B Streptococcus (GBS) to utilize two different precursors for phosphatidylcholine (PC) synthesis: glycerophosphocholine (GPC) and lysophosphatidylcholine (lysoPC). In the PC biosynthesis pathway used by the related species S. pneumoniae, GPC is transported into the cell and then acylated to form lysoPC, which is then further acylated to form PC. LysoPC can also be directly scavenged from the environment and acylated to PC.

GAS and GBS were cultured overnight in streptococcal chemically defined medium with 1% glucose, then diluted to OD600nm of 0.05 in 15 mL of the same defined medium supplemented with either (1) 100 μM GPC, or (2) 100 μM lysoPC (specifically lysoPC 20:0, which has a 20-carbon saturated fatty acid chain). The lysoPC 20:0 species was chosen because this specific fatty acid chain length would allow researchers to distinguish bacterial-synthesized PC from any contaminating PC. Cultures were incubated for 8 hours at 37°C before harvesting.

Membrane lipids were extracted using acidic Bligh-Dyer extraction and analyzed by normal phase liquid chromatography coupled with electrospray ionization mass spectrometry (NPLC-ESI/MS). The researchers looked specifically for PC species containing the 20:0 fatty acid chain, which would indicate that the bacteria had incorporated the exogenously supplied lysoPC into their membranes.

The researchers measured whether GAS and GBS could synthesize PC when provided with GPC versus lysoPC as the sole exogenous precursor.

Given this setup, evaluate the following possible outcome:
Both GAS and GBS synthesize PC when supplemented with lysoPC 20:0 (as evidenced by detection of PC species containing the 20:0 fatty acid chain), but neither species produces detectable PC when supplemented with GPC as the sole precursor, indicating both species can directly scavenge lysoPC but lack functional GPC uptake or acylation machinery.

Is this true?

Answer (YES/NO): NO